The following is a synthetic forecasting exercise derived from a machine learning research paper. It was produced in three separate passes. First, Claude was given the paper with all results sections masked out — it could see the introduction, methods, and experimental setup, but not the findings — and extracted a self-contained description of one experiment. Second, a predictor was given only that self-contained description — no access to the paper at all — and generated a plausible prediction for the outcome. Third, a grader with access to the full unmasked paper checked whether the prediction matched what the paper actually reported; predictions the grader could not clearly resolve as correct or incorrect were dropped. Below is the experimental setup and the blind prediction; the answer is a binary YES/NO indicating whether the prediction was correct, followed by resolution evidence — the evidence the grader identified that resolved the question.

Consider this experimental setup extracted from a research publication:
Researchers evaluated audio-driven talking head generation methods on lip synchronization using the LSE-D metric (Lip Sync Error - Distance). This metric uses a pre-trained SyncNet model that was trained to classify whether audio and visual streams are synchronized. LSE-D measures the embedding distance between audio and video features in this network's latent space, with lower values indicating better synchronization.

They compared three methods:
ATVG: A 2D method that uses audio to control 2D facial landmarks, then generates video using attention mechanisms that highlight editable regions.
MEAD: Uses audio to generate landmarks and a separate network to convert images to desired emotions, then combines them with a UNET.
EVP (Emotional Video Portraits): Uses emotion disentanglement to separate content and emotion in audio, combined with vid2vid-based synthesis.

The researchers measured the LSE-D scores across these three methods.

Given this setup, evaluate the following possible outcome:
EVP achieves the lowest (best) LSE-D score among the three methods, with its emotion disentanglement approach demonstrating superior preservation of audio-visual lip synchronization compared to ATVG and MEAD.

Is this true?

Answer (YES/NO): NO